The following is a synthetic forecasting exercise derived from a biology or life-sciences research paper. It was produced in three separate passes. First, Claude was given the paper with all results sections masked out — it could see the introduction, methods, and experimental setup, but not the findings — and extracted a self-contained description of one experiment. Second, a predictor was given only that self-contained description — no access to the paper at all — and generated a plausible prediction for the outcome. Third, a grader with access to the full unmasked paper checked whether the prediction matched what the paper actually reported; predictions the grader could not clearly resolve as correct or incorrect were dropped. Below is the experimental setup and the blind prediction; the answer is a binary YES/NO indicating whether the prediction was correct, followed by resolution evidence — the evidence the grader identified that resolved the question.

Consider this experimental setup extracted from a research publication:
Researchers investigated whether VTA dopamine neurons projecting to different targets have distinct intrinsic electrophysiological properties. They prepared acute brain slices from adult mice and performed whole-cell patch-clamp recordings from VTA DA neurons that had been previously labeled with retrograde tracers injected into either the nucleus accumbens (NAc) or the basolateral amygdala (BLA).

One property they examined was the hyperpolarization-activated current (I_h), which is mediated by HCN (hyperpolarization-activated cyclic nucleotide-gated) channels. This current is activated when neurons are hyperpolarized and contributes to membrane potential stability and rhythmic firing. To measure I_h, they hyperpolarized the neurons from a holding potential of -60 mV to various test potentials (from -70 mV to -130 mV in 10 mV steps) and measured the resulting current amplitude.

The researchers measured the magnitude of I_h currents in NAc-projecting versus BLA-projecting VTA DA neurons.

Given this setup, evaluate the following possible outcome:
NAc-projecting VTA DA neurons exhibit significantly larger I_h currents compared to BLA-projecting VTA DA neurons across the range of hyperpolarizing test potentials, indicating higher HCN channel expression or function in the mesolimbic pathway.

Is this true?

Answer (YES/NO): NO